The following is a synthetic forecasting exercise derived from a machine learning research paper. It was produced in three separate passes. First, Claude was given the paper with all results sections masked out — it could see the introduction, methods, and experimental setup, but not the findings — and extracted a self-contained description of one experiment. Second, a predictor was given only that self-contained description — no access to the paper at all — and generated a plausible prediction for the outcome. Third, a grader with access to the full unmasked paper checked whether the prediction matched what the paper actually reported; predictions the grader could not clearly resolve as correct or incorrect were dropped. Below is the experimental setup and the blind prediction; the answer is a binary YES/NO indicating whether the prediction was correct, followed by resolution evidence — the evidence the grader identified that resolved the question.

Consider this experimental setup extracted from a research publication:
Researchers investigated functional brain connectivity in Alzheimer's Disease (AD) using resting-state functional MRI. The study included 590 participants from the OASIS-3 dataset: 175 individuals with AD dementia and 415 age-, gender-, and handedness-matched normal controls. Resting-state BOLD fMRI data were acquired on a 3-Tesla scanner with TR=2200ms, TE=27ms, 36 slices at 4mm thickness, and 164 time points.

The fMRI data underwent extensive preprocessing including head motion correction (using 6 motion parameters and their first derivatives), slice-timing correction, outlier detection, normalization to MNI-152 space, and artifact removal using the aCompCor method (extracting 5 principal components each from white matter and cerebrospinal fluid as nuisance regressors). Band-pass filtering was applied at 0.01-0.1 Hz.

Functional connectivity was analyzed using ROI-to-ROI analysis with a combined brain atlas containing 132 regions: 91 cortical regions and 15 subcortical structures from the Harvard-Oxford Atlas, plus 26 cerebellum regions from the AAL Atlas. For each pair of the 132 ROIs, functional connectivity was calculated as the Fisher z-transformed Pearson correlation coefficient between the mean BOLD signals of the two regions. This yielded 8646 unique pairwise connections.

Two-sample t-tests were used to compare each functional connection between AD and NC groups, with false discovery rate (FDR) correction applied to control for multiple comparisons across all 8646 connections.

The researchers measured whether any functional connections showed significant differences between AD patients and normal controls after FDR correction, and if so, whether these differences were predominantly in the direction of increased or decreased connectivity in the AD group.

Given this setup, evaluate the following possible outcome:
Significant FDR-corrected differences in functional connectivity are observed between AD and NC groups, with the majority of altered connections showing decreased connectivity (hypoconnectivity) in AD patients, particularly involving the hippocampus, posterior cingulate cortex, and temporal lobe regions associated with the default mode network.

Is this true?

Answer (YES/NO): YES